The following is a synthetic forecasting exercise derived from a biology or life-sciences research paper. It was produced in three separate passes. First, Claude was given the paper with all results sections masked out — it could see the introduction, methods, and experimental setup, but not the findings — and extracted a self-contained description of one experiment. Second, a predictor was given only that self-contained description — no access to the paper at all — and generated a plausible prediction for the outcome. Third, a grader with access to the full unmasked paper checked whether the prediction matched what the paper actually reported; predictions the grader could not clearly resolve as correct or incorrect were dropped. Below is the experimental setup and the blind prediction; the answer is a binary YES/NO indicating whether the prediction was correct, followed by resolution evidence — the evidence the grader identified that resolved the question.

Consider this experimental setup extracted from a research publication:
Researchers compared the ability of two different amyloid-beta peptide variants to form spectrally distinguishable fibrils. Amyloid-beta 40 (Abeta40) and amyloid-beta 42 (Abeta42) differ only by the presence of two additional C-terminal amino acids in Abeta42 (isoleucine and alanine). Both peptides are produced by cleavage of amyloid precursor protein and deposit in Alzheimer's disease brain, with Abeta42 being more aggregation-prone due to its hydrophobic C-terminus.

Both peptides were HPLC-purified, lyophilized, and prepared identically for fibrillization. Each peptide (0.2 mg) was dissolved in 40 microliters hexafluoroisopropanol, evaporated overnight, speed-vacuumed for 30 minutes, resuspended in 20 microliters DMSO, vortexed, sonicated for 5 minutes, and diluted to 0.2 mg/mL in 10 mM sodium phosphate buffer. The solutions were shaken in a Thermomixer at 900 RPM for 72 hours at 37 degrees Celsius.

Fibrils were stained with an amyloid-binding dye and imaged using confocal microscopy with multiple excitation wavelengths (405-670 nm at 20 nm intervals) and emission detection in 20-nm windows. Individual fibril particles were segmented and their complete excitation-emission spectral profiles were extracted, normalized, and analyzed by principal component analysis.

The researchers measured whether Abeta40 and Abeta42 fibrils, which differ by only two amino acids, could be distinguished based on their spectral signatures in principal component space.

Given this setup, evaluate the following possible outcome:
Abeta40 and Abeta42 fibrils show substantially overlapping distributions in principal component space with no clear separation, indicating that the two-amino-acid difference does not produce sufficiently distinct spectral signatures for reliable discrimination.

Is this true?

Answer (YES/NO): NO